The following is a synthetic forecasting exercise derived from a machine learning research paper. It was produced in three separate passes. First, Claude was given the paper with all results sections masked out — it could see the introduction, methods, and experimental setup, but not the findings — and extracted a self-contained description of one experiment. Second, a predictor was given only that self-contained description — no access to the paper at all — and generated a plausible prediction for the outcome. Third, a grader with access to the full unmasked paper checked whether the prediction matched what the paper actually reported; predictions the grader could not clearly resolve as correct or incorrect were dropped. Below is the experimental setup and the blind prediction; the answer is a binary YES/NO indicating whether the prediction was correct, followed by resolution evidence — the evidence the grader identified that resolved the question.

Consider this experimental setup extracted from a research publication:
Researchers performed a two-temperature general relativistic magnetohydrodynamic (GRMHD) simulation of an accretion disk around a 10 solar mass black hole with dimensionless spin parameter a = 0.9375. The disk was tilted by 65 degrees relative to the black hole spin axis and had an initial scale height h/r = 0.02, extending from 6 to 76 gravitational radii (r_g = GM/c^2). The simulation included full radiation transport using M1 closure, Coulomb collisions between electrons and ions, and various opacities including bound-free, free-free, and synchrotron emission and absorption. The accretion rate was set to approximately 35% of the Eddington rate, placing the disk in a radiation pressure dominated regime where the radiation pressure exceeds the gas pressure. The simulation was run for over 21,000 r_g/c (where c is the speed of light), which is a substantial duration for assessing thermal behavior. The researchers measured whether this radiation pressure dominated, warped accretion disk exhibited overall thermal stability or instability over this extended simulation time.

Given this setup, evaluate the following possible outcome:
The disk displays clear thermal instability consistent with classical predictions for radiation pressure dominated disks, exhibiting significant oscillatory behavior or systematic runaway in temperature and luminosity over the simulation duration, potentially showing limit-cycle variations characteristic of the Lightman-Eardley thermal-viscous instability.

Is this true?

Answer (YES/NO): NO